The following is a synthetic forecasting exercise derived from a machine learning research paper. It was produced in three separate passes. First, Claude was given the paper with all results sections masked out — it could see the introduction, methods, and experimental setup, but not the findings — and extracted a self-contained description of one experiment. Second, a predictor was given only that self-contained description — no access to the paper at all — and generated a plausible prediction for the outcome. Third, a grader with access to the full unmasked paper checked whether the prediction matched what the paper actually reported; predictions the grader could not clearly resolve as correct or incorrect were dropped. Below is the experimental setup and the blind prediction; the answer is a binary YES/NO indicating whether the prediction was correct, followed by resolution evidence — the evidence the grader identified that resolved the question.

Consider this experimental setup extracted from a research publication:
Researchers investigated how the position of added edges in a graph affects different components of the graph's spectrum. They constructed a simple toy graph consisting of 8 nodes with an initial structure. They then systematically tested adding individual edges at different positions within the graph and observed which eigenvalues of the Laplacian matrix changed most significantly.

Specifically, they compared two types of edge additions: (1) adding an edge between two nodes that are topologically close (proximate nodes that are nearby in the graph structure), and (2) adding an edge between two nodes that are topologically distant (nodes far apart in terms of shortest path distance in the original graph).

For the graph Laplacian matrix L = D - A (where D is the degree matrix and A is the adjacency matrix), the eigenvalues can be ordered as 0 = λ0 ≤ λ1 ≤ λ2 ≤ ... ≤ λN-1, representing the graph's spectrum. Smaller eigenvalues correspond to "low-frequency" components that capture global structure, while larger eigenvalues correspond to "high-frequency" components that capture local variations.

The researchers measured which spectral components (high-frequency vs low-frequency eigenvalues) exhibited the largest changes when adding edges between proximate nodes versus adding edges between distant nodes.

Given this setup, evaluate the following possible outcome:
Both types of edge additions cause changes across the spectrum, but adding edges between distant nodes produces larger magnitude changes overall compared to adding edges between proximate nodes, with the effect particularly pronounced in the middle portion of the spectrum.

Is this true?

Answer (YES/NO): NO